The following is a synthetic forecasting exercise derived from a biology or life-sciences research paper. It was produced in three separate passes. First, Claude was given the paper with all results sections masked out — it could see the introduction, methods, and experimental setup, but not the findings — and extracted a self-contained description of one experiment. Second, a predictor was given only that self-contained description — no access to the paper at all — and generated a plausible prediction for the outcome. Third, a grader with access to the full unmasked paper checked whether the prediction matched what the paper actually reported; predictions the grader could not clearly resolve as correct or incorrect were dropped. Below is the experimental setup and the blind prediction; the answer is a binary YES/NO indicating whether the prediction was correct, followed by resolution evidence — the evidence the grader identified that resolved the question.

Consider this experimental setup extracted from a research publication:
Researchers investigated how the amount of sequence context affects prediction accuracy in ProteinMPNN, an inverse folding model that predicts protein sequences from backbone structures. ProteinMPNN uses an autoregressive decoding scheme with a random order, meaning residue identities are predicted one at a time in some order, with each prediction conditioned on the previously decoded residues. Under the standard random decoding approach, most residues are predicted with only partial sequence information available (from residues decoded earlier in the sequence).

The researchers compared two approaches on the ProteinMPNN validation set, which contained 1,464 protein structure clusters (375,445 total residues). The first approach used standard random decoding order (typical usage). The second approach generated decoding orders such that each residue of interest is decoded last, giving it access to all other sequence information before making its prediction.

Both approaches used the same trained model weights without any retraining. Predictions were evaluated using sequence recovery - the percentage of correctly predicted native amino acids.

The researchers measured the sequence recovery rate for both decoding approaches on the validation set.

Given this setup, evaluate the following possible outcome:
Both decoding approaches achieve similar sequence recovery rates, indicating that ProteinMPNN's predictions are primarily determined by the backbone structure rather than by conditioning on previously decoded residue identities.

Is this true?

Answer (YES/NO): NO